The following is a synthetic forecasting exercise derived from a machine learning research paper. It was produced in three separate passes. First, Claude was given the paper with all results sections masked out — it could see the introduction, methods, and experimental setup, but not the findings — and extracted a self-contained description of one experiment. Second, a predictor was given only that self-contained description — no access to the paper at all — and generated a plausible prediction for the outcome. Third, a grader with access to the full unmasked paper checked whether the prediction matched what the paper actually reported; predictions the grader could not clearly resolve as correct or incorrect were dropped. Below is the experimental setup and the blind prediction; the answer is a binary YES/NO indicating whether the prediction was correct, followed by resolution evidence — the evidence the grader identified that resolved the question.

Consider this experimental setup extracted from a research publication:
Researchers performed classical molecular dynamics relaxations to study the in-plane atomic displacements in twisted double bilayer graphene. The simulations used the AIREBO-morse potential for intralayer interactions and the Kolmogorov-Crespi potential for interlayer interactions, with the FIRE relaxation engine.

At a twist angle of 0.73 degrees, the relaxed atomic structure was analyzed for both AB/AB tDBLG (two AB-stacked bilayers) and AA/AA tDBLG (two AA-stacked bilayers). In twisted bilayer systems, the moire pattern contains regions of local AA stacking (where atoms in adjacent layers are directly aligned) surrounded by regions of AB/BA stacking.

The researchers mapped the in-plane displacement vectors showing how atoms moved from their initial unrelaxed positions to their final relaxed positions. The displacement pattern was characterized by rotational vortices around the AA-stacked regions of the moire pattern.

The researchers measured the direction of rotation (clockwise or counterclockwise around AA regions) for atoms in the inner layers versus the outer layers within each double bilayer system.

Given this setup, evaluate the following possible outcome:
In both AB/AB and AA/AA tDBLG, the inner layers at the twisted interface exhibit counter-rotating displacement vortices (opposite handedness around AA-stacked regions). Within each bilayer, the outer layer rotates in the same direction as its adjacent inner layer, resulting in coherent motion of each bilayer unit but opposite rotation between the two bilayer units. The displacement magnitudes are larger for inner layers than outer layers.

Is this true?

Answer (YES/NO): NO